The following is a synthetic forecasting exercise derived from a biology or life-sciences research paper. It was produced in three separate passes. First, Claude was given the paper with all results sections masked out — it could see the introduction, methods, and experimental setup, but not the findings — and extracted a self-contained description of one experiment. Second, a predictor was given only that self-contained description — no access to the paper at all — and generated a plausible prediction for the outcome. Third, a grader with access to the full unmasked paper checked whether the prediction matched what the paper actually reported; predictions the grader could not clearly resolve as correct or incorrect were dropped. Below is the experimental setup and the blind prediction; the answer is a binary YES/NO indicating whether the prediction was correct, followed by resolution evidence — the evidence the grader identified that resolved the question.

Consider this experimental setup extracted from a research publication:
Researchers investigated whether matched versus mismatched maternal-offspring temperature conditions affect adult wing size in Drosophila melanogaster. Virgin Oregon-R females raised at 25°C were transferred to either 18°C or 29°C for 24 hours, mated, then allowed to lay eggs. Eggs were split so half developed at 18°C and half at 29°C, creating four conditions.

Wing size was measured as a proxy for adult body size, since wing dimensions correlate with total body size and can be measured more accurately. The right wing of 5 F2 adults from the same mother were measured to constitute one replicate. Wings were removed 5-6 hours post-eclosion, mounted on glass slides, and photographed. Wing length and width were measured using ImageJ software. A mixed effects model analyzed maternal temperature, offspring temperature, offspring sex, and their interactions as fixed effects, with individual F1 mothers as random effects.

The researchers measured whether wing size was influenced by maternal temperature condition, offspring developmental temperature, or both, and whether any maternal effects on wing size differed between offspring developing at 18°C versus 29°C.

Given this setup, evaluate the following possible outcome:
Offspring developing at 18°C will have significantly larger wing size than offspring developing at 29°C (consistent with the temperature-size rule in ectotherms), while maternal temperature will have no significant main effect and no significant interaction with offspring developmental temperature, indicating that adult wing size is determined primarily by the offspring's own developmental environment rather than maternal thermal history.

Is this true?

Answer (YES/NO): NO